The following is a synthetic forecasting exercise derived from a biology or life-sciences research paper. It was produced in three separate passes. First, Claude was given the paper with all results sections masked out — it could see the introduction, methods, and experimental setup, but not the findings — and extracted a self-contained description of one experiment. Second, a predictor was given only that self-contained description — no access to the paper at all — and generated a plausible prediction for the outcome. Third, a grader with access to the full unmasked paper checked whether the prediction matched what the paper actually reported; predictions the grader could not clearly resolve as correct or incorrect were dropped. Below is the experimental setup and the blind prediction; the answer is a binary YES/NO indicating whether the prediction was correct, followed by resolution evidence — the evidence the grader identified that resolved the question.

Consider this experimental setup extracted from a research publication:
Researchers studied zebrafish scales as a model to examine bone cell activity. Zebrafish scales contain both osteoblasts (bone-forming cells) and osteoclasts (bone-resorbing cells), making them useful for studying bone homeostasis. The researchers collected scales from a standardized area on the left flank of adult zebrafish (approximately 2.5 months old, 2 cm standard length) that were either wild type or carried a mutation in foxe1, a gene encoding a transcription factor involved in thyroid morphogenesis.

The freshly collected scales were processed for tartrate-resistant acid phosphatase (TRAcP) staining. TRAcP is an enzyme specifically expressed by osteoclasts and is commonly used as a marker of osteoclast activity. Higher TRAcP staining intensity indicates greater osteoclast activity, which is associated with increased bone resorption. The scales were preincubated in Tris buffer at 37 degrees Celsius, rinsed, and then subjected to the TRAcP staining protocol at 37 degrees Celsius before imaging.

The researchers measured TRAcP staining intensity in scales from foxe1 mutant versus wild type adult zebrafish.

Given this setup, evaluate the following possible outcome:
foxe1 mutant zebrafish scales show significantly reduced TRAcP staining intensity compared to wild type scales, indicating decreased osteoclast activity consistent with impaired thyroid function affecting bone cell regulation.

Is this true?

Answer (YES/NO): NO